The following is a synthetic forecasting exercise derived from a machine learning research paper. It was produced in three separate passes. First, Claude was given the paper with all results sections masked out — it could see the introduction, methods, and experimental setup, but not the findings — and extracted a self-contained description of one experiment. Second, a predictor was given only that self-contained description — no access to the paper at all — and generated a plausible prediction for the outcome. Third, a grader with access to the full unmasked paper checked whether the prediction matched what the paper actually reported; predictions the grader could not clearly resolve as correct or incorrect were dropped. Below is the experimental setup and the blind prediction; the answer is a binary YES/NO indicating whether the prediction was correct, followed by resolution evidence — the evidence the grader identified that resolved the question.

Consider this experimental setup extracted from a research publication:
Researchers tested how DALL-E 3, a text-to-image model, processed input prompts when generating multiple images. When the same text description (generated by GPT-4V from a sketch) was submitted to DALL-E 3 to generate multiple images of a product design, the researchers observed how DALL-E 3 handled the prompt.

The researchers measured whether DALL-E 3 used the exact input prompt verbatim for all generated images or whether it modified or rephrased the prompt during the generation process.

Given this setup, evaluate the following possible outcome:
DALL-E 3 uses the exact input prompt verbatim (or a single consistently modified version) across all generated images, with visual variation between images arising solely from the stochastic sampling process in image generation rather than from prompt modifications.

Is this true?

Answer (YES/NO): NO